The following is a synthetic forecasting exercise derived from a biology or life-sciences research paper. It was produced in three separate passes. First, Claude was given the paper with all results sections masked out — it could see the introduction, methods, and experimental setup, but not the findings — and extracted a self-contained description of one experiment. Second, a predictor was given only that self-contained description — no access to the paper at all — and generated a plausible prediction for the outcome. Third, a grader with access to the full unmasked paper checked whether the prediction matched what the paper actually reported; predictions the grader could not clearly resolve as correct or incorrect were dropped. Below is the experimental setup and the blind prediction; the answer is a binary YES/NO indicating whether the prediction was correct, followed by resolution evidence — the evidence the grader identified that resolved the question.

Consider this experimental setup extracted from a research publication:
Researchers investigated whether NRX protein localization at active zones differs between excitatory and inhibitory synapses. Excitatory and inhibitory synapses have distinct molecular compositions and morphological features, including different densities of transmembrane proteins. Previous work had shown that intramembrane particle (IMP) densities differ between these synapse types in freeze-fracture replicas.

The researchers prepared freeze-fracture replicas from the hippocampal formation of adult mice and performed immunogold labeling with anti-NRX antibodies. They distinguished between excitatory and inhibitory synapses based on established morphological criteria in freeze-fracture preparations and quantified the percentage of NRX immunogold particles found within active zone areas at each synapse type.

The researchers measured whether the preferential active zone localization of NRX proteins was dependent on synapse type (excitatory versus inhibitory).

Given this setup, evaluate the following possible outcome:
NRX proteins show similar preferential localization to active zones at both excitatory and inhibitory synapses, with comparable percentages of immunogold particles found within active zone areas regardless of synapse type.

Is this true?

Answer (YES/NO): YES